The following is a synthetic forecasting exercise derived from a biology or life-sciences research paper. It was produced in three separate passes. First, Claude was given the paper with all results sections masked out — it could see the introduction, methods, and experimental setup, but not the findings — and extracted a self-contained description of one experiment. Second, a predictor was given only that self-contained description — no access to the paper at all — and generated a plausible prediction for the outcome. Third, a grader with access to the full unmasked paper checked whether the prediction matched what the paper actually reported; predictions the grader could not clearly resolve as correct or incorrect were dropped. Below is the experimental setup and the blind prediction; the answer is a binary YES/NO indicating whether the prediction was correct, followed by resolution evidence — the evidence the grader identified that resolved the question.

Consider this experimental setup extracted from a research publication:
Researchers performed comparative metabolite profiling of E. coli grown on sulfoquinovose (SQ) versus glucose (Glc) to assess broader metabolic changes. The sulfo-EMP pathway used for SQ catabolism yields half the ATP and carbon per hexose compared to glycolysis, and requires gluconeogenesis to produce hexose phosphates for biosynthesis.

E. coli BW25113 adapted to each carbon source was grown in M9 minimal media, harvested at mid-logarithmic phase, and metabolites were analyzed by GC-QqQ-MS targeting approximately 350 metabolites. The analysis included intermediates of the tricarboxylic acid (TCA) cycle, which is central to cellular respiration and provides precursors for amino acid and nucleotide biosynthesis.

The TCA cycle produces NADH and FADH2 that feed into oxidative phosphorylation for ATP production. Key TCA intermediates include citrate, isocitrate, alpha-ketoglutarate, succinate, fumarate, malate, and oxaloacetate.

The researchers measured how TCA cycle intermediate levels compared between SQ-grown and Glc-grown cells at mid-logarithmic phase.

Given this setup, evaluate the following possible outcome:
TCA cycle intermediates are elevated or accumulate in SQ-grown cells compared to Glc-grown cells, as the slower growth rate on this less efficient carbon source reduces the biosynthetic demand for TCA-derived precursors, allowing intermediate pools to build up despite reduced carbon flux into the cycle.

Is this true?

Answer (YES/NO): NO